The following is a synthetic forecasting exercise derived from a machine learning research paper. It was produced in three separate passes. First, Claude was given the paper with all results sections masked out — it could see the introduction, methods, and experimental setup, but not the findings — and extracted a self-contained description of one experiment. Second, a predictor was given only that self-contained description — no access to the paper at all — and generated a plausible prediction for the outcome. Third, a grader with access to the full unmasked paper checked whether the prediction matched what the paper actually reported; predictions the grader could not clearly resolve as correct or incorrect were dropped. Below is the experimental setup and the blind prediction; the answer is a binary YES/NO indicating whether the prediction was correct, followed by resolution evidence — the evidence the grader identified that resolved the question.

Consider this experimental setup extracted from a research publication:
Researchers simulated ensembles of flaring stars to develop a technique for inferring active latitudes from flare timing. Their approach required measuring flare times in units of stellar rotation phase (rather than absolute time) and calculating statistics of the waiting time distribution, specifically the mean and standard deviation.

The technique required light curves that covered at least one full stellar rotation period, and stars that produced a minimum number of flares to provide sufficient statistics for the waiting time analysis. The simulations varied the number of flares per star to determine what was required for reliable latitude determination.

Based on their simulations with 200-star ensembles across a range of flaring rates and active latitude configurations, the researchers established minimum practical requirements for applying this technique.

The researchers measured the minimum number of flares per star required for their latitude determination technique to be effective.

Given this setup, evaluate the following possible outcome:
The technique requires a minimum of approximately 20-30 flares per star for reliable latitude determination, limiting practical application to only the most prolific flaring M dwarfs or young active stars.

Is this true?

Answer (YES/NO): NO